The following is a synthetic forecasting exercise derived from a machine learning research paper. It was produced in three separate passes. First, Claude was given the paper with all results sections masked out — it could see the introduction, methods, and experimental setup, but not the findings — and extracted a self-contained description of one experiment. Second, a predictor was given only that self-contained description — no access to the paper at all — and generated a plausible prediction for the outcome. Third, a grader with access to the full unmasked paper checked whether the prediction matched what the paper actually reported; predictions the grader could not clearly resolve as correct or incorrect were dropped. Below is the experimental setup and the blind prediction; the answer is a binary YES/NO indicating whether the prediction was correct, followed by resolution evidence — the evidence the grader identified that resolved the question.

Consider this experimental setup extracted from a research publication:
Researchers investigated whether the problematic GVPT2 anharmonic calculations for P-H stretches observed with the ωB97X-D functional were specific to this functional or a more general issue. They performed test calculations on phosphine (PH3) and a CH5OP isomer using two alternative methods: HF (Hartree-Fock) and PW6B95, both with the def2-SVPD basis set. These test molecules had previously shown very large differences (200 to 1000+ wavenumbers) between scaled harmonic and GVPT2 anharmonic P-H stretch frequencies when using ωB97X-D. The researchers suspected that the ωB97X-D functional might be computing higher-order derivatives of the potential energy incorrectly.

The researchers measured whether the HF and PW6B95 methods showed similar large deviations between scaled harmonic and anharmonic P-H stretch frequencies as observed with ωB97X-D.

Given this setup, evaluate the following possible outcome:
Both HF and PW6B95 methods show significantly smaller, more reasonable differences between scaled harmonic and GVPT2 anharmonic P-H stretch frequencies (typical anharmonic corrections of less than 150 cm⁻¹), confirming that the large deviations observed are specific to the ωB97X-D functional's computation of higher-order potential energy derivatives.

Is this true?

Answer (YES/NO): YES